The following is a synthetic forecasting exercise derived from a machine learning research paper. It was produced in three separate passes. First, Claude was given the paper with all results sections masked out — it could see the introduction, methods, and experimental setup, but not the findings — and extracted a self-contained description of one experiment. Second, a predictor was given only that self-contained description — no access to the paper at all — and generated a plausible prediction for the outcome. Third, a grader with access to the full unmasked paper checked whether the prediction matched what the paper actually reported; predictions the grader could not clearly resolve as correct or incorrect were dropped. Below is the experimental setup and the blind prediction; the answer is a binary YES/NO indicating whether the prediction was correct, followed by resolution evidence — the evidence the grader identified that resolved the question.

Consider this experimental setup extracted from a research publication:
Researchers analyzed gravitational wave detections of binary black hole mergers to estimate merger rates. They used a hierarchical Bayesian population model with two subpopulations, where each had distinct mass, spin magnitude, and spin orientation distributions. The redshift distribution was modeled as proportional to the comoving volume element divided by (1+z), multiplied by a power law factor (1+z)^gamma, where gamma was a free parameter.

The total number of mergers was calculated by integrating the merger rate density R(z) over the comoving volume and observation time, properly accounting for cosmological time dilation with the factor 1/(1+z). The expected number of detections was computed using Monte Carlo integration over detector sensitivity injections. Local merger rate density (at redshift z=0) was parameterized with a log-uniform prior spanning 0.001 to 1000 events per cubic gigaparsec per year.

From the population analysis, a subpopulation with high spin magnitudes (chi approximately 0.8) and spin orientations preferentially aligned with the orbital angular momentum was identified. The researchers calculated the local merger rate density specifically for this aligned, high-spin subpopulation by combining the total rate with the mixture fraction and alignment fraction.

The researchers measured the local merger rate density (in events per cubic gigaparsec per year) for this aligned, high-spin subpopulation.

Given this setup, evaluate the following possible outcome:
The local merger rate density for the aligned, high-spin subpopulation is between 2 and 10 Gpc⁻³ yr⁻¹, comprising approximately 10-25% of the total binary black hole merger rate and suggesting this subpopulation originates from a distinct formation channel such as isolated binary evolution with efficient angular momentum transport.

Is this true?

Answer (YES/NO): NO